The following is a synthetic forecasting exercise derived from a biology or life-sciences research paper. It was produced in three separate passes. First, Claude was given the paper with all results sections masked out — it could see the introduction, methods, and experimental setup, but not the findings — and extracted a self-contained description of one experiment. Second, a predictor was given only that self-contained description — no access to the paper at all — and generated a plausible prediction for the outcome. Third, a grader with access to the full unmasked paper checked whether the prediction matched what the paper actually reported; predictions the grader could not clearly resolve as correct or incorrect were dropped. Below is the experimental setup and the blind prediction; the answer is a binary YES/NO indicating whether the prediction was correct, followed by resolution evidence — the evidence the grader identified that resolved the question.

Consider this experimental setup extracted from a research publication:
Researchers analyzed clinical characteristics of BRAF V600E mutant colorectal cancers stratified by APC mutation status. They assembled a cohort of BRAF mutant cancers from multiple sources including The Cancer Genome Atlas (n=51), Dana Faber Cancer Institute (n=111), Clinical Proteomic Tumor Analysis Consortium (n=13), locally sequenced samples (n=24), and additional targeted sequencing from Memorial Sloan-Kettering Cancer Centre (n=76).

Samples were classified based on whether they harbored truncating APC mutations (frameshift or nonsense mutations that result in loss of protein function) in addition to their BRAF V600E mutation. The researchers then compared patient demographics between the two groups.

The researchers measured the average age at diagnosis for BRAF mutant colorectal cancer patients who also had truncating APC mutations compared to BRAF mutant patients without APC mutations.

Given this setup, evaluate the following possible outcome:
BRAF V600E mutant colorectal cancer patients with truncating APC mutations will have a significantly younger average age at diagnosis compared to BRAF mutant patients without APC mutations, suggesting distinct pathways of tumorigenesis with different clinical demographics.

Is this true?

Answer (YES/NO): YES